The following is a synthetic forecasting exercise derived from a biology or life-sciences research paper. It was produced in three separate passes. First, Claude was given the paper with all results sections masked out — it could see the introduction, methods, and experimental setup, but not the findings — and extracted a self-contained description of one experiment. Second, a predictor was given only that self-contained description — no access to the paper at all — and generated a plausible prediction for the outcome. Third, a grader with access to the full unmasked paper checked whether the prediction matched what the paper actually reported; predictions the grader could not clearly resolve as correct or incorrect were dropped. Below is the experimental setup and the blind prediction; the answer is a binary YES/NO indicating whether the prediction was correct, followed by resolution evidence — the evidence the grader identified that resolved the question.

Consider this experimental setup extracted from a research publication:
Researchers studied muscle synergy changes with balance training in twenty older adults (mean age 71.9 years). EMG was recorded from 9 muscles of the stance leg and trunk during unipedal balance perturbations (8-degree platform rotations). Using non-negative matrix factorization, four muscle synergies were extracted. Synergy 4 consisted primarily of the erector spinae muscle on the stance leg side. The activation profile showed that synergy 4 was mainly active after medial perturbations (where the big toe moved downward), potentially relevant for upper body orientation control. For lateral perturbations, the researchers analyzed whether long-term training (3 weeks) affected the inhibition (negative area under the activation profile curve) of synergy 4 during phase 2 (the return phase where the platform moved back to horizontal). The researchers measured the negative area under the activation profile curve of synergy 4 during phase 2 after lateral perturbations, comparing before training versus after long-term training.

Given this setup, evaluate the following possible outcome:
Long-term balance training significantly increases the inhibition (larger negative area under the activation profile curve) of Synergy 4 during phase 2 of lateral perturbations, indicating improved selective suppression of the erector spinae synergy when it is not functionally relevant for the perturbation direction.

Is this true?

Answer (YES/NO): YES